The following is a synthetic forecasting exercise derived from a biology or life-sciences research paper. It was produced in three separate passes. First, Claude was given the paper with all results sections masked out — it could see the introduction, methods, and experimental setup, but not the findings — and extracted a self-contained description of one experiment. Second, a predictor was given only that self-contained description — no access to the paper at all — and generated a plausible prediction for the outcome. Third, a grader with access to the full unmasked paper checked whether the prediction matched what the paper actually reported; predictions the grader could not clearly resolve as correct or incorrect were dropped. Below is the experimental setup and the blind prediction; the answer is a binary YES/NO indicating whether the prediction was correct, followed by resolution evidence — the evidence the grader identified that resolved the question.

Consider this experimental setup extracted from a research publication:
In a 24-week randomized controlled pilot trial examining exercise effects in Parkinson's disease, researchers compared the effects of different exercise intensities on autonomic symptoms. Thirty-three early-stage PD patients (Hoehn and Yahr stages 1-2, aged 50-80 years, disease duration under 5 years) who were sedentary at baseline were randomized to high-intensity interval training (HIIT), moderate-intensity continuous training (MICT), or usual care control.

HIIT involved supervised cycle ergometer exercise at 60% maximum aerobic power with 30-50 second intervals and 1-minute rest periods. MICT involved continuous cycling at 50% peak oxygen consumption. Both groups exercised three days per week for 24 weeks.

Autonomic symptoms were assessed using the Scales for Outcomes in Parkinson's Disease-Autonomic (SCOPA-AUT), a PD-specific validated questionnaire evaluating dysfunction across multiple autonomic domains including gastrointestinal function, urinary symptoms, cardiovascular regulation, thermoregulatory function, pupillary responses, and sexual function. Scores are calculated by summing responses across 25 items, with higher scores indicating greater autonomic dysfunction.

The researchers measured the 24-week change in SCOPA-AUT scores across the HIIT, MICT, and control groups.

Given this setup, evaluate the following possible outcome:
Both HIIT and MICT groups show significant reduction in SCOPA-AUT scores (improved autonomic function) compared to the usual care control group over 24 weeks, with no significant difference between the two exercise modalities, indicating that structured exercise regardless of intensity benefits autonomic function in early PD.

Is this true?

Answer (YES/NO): NO